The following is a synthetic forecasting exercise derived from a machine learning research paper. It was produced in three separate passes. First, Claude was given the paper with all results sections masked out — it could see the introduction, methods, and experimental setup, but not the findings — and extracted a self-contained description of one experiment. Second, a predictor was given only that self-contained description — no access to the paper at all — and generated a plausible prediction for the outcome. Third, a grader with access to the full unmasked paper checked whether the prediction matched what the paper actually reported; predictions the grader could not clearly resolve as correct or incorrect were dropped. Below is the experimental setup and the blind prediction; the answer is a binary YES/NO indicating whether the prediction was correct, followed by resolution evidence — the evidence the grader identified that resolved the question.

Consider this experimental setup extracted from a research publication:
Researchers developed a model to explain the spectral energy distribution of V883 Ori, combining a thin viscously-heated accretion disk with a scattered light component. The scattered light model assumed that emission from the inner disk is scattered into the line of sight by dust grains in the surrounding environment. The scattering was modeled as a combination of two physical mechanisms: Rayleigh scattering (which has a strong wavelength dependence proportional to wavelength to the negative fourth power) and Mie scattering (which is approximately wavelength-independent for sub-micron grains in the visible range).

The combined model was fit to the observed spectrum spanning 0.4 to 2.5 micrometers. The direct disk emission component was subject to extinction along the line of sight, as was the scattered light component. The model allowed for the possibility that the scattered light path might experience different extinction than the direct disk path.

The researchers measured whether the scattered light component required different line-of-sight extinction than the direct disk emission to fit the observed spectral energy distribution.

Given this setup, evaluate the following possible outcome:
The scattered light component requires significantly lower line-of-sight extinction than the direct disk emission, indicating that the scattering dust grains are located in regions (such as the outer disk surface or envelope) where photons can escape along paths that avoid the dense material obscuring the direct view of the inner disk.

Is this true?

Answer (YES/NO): YES